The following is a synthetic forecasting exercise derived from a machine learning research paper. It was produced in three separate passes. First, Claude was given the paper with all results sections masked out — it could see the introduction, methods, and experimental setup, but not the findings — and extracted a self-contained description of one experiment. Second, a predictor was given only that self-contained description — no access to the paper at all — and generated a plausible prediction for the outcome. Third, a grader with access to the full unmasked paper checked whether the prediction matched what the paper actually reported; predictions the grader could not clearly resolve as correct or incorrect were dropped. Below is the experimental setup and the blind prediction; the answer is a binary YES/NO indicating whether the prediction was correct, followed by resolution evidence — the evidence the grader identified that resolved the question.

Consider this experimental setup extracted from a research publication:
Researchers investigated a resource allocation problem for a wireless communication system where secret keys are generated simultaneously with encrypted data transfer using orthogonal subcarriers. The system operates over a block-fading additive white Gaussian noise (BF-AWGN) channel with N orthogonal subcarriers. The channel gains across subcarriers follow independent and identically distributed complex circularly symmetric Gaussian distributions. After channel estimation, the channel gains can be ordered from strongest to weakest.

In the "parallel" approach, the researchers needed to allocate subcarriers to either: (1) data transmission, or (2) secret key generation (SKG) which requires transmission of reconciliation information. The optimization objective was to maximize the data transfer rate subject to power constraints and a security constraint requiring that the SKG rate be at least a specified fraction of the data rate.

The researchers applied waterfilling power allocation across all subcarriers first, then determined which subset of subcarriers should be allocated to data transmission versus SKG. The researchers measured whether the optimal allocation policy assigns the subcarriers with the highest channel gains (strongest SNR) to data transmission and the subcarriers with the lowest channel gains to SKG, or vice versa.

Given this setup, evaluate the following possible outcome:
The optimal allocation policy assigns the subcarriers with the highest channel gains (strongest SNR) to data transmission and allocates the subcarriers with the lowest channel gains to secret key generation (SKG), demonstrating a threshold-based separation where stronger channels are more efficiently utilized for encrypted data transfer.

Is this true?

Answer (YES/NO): YES